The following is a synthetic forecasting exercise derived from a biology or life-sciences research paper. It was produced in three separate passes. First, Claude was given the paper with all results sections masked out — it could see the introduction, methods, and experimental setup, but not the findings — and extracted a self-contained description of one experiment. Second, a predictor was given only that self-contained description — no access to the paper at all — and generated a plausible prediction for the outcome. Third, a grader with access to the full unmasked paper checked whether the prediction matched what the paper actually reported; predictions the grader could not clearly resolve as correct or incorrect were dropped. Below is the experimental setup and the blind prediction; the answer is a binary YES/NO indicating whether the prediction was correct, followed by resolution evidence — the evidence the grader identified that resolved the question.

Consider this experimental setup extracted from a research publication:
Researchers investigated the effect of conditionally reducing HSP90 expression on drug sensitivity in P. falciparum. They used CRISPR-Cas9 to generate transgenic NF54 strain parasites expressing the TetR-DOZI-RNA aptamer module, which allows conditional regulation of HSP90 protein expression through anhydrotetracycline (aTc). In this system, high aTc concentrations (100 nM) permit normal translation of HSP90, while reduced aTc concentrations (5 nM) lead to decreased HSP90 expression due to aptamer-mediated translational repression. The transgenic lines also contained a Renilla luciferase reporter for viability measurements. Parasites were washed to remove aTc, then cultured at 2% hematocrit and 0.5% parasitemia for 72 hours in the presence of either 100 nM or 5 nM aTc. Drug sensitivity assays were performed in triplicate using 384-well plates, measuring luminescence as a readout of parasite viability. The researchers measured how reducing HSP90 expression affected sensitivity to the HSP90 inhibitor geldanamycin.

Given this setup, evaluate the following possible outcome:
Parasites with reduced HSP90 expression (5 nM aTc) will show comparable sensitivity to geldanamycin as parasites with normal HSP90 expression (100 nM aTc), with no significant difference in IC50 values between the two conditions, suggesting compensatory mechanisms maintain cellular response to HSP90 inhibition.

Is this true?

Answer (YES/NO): NO